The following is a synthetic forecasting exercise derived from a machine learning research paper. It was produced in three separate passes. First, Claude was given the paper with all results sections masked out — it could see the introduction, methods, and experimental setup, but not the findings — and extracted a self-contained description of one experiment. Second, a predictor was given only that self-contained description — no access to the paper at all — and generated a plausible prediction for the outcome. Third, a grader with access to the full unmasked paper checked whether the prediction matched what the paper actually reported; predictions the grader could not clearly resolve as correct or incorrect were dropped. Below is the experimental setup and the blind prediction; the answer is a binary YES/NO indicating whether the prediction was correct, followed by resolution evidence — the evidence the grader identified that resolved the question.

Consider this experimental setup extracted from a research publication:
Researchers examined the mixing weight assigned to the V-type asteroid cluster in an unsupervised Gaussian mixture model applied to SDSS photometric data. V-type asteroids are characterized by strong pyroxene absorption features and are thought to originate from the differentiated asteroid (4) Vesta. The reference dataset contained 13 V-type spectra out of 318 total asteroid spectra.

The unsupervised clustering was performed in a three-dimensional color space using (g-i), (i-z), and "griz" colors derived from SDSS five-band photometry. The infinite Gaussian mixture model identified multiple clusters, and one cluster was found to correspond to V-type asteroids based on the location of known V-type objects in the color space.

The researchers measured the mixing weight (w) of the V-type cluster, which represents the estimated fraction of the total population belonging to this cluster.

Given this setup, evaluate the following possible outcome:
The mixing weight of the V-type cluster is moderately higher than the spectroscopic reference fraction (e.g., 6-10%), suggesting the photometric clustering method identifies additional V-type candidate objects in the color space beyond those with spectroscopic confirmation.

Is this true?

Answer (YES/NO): NO